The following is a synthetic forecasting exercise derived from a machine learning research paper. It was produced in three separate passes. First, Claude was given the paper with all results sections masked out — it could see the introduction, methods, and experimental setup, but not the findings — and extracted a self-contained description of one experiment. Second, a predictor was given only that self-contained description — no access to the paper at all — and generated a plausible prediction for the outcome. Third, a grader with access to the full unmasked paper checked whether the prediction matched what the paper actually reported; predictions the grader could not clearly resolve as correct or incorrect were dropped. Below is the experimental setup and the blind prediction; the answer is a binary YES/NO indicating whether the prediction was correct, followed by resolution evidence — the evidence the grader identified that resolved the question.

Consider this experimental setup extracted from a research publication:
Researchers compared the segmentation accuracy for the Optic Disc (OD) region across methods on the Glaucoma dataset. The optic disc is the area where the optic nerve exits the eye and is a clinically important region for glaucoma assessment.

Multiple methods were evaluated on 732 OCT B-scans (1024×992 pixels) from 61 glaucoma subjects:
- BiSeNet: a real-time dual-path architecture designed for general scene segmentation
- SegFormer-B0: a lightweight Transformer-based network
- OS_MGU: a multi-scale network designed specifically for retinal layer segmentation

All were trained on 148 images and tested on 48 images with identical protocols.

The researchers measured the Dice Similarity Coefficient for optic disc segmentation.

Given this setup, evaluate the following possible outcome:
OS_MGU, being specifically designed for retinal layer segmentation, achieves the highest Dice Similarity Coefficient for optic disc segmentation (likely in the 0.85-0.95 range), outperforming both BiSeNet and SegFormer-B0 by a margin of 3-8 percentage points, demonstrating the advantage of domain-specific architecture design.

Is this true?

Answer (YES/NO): NO